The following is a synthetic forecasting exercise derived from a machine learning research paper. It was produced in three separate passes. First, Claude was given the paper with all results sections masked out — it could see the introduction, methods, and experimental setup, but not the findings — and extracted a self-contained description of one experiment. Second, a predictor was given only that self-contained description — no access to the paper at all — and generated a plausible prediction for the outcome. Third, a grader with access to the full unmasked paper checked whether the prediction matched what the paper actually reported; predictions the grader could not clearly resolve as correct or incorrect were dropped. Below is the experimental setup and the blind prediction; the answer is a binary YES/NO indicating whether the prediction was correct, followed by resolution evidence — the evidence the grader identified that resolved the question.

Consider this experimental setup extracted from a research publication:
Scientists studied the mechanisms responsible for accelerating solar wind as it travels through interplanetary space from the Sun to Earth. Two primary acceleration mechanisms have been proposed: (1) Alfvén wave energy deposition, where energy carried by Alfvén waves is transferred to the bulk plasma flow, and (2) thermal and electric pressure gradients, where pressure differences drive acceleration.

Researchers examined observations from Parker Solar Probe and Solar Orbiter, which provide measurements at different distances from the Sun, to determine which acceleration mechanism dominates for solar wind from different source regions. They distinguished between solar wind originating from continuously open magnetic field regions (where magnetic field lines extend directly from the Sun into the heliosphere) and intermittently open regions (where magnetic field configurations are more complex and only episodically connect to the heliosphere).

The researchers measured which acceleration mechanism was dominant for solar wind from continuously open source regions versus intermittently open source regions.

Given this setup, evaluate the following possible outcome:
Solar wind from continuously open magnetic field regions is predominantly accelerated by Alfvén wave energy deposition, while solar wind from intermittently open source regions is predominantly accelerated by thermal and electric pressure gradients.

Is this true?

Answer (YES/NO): NO